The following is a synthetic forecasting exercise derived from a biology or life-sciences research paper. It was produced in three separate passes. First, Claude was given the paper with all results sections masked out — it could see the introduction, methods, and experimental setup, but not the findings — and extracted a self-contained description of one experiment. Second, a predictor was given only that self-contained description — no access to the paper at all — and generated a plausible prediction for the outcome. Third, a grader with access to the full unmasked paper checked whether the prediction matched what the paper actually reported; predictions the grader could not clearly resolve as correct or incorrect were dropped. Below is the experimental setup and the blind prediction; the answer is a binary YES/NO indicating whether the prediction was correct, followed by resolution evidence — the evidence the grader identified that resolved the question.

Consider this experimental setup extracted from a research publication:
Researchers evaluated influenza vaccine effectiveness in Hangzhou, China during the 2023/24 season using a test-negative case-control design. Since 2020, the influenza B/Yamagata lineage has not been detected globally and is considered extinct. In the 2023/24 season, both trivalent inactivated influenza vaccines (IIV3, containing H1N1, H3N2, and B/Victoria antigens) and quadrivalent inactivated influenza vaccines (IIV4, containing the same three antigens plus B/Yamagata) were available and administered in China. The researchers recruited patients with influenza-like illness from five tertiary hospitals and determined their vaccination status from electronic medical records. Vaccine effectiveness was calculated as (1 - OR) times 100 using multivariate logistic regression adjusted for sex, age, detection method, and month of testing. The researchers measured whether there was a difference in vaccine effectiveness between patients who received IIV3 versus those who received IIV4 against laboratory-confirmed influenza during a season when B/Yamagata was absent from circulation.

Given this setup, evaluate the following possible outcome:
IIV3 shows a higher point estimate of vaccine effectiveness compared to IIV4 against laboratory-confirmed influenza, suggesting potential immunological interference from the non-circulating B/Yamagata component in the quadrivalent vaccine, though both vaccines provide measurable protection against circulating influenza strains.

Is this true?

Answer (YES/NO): YES